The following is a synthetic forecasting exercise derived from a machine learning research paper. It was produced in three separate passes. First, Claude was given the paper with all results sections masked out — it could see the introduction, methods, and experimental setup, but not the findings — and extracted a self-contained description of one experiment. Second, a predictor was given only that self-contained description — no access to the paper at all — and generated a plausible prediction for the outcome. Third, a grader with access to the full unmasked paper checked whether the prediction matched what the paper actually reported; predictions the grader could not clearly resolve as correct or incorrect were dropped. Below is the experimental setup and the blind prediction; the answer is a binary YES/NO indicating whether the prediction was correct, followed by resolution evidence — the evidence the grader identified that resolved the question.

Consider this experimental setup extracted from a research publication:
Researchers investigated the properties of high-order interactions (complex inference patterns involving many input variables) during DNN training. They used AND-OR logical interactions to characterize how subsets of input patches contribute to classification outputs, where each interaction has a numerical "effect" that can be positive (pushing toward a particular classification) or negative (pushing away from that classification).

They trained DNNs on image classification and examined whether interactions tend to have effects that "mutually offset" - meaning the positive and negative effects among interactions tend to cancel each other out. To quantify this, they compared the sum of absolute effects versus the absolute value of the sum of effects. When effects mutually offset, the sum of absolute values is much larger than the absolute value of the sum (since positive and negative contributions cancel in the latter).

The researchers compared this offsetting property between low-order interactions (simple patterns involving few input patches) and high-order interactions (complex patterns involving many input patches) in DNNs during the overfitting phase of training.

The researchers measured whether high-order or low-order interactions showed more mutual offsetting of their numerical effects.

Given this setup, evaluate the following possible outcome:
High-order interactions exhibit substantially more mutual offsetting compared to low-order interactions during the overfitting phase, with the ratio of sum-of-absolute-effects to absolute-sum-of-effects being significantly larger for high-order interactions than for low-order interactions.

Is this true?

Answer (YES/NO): YES